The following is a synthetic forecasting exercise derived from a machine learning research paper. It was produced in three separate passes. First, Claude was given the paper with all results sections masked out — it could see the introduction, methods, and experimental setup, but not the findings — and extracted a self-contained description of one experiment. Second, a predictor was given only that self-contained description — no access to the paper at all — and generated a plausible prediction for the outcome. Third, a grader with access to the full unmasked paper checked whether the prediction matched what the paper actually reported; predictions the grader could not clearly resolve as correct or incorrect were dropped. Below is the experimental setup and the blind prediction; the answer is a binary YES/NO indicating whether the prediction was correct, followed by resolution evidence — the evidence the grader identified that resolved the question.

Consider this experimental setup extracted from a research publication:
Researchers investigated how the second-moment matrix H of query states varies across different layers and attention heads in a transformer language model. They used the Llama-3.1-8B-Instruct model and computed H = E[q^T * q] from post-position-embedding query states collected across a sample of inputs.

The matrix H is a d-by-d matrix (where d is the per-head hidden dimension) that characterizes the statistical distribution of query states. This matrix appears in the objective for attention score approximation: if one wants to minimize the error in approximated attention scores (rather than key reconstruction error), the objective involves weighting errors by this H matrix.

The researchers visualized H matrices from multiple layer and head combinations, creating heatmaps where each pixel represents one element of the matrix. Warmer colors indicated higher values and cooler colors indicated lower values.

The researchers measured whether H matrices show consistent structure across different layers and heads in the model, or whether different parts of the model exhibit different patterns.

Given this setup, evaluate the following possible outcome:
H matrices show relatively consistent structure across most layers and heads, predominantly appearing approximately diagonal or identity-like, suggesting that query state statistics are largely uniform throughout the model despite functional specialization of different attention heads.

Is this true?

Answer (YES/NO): NO